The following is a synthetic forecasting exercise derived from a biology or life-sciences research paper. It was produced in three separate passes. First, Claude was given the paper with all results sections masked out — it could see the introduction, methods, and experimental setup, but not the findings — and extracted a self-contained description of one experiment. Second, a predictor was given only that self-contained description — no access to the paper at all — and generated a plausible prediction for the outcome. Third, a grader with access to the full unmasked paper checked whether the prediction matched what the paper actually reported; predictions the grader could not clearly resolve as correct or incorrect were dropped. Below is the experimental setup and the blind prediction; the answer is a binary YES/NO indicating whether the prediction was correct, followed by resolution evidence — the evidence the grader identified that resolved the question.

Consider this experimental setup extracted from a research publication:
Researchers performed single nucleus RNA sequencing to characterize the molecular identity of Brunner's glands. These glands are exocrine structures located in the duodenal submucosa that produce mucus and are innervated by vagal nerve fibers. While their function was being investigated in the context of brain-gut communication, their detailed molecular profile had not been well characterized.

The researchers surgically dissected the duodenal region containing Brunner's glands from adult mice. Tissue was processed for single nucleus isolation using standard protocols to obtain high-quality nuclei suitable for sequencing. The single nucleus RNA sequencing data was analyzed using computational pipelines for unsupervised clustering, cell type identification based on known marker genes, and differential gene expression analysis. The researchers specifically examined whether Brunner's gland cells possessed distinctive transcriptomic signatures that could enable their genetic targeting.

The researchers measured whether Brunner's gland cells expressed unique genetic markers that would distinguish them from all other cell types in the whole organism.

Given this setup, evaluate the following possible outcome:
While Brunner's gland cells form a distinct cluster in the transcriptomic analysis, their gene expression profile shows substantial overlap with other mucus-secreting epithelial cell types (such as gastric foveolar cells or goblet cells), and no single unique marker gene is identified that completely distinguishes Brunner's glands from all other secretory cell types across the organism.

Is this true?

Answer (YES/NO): YES